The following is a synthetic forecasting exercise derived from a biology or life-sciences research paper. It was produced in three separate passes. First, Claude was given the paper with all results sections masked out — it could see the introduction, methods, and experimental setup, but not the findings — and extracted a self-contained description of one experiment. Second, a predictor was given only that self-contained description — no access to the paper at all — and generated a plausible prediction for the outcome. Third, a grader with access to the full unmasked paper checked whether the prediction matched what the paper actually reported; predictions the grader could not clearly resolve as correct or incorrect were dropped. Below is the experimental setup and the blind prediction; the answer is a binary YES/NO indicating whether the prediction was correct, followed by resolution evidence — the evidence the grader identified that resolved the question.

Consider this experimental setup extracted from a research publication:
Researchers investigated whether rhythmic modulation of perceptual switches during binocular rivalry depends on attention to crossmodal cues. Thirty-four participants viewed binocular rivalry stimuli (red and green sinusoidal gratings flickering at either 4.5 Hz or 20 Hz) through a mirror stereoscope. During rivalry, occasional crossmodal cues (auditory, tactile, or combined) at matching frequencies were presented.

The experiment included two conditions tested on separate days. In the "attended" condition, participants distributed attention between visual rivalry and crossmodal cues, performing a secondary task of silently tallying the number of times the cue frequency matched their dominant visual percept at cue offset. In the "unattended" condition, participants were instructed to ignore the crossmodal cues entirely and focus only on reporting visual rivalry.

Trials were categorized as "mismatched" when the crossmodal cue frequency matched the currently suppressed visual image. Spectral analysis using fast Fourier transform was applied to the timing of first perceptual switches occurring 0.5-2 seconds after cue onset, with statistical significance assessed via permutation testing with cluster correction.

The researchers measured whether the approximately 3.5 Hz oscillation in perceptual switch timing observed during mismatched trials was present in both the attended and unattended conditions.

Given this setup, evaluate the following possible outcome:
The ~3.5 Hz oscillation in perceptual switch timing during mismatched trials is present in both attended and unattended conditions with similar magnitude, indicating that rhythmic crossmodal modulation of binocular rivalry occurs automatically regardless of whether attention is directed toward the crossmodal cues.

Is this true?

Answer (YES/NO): NO